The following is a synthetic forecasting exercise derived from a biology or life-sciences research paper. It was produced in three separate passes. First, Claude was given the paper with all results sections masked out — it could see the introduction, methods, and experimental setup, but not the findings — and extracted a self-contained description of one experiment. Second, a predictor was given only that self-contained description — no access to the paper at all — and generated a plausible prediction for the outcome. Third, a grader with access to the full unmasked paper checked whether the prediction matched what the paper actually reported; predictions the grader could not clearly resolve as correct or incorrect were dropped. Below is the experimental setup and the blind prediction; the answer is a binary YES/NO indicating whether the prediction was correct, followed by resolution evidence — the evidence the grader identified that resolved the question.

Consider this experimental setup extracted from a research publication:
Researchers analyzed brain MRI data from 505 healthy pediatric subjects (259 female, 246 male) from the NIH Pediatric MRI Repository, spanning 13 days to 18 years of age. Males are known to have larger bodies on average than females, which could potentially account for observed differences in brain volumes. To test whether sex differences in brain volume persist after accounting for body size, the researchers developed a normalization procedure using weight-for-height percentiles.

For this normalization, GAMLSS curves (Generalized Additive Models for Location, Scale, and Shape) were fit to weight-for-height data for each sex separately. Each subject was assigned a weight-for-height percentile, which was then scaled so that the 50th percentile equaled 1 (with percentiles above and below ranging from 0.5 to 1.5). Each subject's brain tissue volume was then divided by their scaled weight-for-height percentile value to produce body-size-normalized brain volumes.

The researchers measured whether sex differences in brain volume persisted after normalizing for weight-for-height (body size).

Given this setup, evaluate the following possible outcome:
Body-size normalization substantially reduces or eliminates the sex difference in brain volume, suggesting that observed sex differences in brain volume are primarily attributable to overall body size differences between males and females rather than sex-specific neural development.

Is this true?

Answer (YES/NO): NO